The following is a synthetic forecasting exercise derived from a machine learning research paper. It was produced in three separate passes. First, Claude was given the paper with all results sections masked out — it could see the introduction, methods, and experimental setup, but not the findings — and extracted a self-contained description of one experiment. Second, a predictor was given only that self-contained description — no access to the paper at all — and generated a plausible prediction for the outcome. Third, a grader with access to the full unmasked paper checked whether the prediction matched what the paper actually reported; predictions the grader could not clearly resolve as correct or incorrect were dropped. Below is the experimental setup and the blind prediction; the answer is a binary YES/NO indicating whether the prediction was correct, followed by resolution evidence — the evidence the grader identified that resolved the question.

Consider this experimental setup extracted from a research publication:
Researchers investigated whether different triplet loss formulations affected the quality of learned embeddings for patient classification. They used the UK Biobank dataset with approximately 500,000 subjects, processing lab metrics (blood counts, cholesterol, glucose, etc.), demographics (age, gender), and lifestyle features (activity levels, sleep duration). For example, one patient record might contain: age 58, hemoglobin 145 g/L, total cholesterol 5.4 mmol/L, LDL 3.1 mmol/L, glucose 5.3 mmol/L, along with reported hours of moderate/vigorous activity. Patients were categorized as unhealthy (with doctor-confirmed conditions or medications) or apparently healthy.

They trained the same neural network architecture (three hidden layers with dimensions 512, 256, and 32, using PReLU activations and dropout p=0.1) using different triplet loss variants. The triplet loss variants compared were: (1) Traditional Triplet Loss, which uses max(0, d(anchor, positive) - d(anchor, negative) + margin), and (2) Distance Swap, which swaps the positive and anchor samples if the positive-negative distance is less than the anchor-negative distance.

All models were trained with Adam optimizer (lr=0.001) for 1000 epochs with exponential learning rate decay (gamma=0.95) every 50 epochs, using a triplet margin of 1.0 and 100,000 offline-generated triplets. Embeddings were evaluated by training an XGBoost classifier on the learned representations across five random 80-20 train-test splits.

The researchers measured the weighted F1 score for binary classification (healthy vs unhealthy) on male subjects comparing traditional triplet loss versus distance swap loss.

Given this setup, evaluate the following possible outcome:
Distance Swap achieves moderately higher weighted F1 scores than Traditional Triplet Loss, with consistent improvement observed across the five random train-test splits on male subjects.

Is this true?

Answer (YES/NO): NO